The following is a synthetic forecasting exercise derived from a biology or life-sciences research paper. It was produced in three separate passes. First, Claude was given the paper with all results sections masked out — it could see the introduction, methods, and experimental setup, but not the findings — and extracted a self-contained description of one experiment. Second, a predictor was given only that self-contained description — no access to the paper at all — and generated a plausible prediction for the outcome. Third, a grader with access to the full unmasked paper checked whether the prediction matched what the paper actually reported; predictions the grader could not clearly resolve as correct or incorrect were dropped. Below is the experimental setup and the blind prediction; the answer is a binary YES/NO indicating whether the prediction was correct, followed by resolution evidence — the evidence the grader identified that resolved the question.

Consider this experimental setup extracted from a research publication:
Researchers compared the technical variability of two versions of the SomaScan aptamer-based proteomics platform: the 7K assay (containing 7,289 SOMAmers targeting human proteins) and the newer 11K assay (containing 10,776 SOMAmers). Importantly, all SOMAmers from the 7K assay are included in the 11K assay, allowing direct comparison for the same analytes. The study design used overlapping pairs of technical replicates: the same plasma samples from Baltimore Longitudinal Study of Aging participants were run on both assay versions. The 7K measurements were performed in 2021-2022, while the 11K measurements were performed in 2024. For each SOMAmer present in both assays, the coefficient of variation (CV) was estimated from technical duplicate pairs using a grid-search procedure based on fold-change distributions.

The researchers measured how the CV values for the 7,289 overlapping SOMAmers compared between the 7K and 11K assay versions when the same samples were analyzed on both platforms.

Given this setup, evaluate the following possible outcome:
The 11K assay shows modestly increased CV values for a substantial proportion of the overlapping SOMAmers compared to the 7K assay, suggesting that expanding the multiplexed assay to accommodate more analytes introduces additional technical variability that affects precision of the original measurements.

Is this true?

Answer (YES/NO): NO